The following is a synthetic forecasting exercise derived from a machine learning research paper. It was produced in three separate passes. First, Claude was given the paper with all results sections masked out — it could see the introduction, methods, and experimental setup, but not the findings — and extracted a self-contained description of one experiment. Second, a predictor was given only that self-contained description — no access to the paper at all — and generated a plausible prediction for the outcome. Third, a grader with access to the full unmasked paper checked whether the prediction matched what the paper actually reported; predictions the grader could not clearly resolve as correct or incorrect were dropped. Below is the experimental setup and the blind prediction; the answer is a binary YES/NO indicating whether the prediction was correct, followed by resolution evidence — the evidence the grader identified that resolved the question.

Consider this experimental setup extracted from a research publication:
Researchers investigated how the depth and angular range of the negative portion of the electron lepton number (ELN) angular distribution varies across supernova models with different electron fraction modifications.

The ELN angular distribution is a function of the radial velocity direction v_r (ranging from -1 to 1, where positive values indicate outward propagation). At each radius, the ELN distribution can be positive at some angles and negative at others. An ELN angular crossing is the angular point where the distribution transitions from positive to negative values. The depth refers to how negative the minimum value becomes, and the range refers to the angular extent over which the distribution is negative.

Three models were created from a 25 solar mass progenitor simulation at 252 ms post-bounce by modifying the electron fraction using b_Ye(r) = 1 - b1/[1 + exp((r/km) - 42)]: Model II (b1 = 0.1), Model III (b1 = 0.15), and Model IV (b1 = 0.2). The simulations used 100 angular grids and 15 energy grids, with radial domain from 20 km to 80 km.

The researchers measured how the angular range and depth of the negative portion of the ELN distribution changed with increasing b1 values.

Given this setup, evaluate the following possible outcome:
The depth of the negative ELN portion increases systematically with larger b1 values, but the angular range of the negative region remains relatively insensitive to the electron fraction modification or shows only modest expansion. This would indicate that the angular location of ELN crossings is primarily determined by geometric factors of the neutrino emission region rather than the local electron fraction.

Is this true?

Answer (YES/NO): NO